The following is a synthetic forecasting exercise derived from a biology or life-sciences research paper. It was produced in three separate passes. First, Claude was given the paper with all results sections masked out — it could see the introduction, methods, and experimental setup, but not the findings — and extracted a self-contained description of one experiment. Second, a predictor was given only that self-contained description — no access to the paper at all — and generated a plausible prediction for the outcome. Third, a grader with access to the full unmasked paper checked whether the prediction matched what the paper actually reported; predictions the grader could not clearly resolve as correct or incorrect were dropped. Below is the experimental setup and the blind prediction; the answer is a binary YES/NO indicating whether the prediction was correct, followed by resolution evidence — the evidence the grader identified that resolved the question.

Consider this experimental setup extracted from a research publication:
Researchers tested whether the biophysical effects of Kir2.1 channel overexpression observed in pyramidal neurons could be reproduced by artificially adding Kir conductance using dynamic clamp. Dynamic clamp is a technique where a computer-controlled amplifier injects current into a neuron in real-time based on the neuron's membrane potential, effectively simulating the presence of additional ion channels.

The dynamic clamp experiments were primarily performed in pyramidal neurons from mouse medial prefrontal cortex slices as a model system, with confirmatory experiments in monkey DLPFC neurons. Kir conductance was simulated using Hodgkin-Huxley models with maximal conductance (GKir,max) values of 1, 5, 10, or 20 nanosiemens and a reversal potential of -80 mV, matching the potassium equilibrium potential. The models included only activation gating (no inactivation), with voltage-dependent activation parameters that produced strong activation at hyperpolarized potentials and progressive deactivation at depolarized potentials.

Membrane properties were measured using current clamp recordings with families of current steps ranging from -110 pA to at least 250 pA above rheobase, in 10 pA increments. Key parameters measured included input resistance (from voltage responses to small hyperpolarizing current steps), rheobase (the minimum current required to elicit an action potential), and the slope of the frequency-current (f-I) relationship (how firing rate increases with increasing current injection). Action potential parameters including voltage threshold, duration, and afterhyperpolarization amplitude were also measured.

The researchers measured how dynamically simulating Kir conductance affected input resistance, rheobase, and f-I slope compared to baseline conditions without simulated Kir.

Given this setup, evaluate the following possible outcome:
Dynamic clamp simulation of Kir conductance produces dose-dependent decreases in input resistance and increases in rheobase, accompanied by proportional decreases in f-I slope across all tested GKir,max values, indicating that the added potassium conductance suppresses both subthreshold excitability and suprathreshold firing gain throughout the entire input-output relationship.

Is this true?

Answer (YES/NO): YES